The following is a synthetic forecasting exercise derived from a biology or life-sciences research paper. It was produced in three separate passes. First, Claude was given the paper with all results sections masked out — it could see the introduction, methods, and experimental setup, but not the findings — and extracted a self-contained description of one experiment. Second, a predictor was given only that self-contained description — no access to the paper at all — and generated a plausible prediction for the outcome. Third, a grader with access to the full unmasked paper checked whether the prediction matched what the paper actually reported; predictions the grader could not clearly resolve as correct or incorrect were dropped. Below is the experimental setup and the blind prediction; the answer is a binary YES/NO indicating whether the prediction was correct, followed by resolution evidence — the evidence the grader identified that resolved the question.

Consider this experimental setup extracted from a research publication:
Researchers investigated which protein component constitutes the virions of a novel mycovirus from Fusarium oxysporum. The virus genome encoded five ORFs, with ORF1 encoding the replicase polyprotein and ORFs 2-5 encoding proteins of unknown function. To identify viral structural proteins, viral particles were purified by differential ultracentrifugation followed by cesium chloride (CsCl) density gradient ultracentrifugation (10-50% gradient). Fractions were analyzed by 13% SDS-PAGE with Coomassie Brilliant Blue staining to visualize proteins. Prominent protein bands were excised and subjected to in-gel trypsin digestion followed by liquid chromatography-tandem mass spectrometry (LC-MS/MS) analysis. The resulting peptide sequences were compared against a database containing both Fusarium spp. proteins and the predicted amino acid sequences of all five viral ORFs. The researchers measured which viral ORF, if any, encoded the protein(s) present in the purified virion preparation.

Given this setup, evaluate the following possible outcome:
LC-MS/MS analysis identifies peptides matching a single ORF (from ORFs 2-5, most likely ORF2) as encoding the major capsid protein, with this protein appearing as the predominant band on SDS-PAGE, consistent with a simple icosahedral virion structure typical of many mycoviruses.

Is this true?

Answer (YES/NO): NO